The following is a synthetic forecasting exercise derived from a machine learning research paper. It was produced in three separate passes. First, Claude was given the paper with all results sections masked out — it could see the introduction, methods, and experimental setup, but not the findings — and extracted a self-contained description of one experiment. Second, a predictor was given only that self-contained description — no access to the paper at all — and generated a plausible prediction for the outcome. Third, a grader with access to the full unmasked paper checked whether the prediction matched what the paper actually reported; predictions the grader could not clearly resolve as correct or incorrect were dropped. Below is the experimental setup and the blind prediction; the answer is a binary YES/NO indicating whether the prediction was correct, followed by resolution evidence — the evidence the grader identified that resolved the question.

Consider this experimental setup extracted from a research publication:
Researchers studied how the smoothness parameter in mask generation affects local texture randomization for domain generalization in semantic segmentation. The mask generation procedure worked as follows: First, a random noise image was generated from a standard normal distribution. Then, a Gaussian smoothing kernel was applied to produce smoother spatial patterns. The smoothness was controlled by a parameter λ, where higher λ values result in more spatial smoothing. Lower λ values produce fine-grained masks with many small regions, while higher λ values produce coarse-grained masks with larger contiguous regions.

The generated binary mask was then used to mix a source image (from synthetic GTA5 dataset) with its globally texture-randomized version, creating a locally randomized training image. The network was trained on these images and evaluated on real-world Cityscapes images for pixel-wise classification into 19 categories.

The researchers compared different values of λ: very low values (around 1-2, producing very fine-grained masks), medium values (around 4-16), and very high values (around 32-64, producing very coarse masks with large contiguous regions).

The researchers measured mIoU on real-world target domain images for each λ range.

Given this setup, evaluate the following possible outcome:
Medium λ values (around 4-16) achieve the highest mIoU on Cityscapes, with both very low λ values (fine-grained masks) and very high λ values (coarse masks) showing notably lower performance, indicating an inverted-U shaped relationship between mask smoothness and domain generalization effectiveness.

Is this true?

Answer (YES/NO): YES